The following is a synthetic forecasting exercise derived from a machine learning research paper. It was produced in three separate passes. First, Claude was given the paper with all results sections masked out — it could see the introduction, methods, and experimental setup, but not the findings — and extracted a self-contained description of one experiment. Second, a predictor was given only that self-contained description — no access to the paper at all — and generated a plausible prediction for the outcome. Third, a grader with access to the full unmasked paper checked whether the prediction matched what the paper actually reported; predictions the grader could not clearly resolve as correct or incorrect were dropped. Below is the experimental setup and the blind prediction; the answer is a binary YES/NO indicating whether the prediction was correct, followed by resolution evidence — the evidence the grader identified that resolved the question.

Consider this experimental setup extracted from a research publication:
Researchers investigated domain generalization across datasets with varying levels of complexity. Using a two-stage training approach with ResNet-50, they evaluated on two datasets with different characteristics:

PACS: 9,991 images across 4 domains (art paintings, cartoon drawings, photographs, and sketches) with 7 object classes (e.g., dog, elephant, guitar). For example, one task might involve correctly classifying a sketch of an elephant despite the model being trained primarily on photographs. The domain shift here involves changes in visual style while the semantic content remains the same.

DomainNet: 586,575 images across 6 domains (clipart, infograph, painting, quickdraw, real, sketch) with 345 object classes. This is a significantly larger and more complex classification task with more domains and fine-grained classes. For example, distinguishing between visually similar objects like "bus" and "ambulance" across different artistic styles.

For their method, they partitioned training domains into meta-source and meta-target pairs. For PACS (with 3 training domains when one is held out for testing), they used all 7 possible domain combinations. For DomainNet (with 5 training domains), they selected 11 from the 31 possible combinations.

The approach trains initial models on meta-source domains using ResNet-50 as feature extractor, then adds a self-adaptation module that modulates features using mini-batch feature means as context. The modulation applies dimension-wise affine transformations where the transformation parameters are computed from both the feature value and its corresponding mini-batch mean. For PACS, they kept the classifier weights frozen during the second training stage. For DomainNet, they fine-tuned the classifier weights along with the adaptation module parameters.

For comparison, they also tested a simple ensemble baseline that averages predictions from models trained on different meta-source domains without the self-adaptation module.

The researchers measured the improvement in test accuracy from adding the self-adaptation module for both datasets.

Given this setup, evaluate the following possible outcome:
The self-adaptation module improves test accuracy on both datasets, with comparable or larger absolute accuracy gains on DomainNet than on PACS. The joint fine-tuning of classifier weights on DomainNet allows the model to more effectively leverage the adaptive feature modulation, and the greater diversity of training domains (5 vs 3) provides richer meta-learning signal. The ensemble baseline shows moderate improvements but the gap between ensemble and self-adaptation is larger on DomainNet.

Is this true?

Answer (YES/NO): YES